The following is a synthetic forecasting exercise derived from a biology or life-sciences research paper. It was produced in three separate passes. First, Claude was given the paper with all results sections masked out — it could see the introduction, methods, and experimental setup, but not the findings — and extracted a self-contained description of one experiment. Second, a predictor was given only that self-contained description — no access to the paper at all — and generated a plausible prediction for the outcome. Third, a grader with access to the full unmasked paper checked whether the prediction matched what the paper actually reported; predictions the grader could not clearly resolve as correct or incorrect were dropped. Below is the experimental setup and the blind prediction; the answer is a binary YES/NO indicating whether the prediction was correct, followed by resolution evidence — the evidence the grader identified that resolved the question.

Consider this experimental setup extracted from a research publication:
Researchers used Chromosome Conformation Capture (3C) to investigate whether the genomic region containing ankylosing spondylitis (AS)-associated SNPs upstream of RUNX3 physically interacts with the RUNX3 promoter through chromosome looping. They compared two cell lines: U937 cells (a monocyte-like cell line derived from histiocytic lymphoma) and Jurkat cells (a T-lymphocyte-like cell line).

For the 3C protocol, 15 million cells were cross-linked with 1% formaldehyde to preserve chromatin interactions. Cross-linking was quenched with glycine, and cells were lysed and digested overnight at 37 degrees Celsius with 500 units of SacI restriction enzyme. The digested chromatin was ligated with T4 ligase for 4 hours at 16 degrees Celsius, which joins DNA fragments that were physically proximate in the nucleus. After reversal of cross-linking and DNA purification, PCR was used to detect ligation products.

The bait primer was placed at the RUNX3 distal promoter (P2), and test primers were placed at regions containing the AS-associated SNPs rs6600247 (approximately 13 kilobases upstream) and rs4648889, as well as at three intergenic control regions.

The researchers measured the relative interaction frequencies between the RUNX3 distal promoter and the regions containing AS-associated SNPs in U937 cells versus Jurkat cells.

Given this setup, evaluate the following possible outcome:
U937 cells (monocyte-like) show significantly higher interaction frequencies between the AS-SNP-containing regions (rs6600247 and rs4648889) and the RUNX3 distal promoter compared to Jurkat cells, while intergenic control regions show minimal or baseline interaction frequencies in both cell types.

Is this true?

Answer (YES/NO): NO